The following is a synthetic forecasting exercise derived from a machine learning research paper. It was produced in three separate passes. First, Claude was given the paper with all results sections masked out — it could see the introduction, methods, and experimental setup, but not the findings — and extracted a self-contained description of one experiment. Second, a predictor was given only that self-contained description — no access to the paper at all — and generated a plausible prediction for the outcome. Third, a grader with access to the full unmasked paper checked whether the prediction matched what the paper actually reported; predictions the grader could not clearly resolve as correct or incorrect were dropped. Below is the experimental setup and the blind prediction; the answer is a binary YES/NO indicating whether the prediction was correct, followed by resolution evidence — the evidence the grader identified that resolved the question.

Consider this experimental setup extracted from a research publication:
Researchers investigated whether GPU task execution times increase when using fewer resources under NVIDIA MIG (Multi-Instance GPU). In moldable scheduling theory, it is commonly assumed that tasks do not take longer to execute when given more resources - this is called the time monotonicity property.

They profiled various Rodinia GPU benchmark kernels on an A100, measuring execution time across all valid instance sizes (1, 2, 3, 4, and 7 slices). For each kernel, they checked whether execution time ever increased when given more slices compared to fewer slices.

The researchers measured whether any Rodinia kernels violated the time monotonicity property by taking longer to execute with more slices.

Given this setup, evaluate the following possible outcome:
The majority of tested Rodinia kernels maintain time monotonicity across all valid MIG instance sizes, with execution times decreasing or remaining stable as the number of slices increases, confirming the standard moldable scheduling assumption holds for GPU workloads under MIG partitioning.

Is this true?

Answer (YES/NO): YES